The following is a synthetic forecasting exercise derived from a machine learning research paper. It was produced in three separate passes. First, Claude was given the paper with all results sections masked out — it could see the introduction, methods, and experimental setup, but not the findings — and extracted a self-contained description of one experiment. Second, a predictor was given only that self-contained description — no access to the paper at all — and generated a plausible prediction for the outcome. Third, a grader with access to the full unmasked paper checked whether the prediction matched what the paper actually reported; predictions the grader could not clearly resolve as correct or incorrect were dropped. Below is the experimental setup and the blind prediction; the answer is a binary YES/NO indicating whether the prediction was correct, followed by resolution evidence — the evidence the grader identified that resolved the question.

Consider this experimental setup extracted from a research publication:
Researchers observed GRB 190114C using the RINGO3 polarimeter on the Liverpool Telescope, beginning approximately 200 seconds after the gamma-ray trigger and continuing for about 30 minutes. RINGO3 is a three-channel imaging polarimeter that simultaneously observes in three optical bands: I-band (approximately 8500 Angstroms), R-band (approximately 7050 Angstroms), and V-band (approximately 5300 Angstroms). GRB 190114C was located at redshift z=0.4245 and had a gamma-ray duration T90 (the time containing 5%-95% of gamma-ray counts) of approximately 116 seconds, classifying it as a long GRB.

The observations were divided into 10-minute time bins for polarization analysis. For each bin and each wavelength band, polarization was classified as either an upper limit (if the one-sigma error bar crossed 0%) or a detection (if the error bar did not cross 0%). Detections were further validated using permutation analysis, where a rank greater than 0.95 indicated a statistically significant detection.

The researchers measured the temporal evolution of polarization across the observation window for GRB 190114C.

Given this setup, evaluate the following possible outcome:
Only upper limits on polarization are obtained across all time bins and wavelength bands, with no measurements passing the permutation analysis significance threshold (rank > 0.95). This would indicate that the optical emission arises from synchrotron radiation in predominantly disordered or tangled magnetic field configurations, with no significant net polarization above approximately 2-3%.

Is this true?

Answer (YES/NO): NO